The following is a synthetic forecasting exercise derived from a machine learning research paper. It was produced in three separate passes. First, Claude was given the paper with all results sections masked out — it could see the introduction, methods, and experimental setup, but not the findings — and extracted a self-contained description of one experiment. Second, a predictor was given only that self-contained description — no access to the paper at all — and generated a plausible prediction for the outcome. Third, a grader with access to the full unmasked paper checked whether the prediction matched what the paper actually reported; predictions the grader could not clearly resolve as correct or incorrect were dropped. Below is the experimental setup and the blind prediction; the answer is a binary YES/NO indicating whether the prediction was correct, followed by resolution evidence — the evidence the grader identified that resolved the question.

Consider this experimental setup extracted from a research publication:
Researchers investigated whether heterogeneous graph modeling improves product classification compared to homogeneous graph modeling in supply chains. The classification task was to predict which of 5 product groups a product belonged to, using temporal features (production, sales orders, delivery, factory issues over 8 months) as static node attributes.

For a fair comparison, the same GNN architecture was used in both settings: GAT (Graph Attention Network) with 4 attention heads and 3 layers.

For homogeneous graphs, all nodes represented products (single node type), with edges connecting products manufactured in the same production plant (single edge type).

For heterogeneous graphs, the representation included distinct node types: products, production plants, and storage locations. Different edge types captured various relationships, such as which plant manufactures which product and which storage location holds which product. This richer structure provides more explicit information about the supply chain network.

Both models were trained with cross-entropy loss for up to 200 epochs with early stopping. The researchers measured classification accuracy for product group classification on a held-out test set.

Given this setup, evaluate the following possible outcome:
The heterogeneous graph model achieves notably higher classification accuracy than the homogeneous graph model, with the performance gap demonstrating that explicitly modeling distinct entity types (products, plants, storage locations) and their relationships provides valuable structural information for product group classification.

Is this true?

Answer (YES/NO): YES